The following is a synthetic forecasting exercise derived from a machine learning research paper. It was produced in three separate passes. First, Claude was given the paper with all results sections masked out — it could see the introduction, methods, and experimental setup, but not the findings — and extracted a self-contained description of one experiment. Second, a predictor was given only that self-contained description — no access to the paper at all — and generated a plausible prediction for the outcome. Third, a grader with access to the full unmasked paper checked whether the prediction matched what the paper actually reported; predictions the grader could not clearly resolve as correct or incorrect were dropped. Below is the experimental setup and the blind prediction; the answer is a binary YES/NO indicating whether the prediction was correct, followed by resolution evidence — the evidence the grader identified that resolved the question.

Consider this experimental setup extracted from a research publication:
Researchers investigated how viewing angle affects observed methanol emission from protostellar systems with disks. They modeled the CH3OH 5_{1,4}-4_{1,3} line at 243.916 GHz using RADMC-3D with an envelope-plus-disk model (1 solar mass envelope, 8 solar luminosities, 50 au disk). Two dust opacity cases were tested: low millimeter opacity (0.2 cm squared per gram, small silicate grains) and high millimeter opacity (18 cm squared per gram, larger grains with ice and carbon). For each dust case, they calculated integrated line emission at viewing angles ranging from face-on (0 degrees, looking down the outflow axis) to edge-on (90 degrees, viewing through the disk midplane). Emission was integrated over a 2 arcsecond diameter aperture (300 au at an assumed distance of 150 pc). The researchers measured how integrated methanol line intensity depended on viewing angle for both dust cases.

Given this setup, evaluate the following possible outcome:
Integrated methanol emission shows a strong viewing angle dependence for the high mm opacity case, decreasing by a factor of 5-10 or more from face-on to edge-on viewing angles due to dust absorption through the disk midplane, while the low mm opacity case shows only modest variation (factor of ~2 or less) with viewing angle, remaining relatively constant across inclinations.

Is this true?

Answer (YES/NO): NO